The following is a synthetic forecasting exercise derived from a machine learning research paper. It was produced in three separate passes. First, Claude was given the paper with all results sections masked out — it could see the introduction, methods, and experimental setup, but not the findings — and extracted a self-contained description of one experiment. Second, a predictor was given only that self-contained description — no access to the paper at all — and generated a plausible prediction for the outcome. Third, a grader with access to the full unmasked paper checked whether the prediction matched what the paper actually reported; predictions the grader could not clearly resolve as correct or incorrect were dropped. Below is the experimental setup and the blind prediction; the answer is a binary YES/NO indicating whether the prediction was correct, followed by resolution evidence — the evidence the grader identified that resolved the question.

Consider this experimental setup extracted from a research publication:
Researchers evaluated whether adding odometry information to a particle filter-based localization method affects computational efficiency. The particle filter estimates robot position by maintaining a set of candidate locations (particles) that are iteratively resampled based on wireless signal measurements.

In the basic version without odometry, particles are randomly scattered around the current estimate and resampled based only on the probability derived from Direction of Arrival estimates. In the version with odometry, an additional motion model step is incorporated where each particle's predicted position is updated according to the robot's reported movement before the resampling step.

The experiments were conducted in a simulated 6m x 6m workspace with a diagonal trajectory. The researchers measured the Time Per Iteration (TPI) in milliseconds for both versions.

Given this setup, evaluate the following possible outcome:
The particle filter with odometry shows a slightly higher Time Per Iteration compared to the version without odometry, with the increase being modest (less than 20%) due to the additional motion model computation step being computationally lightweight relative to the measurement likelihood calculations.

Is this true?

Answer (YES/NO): NO